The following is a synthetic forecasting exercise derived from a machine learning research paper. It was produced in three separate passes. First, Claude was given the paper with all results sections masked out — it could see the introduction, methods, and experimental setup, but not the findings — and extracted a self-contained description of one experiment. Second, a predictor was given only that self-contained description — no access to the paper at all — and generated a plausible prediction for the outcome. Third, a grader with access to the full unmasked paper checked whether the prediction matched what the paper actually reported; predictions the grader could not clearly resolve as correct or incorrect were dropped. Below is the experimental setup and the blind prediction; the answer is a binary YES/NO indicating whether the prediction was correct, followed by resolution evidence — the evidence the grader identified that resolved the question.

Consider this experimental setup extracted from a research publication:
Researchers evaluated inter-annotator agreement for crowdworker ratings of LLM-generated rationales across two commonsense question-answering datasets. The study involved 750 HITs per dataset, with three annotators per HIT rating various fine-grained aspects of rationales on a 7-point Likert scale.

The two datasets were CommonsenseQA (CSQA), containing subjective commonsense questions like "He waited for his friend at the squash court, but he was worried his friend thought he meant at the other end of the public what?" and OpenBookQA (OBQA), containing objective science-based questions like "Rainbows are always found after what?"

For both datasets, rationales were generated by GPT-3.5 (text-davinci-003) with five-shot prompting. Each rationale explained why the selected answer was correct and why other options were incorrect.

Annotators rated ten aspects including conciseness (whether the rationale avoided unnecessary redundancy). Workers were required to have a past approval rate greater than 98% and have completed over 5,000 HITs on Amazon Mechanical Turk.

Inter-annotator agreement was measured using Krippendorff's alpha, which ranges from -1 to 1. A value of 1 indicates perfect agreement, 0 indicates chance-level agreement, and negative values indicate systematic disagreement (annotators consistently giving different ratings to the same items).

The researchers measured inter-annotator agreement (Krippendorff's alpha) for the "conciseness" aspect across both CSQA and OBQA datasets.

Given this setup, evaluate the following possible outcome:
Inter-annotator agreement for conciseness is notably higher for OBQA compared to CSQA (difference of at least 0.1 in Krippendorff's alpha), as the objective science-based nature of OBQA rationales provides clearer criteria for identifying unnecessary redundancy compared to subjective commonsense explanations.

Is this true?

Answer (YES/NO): NO